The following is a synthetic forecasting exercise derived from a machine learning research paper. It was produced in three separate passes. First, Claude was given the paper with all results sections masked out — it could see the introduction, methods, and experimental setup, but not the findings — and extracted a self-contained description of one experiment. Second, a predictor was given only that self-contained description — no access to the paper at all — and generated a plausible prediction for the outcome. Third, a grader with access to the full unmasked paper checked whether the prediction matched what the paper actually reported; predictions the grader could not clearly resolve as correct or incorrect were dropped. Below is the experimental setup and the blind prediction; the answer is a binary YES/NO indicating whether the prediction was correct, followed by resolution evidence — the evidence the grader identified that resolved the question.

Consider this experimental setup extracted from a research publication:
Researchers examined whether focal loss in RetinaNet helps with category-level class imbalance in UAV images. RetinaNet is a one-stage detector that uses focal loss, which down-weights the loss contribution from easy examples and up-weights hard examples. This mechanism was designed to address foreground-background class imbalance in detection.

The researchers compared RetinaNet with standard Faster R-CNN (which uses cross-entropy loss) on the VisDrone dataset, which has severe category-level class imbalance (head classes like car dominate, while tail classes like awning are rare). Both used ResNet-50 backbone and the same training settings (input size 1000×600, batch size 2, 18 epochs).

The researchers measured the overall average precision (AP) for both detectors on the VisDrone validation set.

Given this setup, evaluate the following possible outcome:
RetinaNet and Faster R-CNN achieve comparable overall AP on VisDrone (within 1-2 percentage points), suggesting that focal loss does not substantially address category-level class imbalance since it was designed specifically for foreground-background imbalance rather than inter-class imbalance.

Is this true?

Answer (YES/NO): NO